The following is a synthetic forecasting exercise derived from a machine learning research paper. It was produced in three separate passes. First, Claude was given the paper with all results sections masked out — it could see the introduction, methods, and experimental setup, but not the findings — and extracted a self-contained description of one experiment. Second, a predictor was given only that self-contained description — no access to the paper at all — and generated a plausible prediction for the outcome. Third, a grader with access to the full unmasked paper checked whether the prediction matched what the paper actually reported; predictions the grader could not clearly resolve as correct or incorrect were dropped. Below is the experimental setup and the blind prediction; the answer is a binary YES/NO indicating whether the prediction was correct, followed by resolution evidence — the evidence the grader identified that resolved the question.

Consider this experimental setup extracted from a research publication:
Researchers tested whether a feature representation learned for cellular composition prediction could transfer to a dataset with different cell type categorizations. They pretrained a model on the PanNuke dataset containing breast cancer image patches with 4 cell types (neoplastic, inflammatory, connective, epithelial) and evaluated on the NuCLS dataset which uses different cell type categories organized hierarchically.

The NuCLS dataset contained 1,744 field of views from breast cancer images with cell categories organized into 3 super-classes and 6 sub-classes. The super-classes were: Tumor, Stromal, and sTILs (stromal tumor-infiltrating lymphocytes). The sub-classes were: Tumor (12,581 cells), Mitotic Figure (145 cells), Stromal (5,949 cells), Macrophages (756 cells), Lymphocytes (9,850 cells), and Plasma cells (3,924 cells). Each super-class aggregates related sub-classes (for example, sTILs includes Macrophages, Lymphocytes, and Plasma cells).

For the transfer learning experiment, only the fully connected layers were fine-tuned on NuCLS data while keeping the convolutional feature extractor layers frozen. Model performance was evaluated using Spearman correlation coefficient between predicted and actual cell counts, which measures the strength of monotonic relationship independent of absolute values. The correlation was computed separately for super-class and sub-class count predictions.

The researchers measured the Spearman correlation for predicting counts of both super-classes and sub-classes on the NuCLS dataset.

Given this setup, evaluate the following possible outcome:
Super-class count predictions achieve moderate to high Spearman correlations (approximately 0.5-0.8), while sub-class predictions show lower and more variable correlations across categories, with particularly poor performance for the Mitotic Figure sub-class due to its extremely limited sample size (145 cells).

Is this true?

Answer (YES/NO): NO